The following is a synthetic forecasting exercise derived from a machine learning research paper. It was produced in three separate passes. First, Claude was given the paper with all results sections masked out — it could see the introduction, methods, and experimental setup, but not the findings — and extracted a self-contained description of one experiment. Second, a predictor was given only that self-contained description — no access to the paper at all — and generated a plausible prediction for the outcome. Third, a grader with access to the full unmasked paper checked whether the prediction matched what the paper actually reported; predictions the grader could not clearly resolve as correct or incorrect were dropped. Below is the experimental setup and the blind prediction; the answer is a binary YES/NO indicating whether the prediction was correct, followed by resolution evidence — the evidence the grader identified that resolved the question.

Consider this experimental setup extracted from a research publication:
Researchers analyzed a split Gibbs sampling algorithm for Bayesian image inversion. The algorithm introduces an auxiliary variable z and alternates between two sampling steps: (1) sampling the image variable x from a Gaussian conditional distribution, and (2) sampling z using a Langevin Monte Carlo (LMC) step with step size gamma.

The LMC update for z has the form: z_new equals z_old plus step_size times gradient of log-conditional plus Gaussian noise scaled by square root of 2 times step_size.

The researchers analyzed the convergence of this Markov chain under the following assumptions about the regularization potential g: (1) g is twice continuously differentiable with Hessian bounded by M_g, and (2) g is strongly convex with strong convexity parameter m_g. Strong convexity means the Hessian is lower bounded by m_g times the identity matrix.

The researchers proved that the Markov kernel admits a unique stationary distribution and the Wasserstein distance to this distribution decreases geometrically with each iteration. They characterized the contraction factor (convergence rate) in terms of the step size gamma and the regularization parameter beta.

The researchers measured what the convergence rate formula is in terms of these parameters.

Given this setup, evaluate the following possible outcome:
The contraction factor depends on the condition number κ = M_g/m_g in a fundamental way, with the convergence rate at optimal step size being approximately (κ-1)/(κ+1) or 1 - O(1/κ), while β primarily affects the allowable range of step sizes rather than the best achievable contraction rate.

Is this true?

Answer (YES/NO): NO